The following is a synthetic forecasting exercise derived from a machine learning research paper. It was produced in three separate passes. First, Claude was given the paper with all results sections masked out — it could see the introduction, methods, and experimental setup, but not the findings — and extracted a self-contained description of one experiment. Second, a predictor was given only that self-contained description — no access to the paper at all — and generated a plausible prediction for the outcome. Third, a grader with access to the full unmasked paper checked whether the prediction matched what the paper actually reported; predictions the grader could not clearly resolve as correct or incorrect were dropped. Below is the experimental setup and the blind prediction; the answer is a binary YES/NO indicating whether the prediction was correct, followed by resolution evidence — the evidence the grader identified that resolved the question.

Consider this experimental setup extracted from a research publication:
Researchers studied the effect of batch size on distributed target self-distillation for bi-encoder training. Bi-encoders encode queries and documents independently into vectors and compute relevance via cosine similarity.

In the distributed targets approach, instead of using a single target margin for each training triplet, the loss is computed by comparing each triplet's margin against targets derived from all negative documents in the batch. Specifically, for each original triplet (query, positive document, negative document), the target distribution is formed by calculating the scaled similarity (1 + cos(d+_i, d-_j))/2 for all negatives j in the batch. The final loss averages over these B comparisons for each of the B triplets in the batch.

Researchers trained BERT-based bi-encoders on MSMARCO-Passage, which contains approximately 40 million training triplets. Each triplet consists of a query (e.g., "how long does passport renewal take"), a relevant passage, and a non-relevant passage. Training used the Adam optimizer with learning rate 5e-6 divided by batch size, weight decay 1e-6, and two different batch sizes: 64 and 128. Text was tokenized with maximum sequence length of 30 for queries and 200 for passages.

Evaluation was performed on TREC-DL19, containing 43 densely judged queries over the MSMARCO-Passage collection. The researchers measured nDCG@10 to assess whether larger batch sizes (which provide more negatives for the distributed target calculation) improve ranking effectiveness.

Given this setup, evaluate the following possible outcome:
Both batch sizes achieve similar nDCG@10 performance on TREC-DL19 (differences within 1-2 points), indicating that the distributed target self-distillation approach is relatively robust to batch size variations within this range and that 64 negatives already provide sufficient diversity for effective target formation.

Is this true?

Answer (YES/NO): YES